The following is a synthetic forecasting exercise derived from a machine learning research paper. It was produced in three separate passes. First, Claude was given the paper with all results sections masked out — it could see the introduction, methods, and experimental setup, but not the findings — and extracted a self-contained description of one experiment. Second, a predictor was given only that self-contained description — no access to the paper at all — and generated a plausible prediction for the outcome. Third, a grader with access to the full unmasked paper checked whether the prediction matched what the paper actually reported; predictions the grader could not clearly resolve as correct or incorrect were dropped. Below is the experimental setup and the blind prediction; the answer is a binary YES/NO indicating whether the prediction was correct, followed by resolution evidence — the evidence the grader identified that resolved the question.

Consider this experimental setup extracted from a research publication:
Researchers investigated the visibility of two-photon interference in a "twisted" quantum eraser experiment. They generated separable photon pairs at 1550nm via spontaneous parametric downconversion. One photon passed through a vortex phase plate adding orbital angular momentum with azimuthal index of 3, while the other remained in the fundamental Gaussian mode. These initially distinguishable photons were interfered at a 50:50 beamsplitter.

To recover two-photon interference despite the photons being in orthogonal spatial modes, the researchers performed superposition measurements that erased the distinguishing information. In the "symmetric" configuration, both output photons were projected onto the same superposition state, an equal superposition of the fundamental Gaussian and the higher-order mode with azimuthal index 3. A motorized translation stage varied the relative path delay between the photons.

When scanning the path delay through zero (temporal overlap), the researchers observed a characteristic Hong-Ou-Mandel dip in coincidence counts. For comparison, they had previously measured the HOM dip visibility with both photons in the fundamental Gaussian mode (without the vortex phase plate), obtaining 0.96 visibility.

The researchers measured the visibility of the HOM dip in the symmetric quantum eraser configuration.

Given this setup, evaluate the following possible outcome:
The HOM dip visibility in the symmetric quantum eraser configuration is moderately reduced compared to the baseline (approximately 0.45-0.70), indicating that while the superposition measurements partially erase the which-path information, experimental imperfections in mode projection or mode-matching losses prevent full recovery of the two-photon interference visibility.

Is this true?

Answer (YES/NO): NO